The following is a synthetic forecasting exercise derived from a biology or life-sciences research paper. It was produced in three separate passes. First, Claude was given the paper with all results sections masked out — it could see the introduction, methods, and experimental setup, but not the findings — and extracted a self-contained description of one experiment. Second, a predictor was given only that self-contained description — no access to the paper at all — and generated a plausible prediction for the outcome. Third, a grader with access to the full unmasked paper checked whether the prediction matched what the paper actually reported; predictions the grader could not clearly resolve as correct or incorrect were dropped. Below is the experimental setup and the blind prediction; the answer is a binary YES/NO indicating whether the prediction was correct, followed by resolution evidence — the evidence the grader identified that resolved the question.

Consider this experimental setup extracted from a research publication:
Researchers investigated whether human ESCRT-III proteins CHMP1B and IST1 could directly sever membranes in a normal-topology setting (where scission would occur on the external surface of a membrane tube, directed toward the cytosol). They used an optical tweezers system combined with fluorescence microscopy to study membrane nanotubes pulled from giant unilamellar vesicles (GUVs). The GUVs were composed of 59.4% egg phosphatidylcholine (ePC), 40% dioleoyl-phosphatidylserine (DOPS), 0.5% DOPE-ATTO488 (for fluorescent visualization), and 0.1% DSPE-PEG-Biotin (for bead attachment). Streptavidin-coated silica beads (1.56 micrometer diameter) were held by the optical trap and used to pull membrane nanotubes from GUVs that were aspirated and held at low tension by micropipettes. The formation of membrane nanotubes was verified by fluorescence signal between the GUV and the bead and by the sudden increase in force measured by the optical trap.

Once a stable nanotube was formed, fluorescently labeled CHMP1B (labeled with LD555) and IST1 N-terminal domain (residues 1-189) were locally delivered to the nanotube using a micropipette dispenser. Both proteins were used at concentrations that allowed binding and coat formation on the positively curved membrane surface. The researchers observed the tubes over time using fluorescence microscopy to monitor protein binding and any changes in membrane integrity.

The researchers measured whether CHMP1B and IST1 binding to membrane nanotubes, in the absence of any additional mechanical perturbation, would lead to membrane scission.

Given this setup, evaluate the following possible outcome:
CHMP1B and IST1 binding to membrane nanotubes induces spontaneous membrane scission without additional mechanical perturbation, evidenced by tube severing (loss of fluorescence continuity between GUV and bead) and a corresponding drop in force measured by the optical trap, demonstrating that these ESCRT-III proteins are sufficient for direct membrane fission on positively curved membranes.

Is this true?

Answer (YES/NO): NO